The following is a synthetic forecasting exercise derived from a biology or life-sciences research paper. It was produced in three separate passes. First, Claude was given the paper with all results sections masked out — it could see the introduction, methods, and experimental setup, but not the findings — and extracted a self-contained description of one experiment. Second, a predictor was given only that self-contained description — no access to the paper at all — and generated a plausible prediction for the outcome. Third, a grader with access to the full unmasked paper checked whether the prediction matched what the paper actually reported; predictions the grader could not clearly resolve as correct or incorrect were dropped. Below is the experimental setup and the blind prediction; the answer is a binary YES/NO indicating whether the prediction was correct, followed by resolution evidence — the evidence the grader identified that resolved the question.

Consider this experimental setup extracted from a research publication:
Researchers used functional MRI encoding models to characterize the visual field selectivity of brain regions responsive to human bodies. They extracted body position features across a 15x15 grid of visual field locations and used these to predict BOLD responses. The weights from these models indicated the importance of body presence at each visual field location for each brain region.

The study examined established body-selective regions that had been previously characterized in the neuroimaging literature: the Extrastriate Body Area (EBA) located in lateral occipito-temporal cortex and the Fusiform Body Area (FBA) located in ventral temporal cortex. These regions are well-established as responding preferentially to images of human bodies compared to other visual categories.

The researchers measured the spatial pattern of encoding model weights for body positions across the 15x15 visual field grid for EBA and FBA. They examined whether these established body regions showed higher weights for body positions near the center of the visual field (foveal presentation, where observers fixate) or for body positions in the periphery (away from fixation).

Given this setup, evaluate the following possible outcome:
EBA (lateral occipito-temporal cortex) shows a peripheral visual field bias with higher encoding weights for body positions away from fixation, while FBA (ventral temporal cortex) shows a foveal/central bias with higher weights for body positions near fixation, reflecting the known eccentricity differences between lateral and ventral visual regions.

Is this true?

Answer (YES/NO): NO